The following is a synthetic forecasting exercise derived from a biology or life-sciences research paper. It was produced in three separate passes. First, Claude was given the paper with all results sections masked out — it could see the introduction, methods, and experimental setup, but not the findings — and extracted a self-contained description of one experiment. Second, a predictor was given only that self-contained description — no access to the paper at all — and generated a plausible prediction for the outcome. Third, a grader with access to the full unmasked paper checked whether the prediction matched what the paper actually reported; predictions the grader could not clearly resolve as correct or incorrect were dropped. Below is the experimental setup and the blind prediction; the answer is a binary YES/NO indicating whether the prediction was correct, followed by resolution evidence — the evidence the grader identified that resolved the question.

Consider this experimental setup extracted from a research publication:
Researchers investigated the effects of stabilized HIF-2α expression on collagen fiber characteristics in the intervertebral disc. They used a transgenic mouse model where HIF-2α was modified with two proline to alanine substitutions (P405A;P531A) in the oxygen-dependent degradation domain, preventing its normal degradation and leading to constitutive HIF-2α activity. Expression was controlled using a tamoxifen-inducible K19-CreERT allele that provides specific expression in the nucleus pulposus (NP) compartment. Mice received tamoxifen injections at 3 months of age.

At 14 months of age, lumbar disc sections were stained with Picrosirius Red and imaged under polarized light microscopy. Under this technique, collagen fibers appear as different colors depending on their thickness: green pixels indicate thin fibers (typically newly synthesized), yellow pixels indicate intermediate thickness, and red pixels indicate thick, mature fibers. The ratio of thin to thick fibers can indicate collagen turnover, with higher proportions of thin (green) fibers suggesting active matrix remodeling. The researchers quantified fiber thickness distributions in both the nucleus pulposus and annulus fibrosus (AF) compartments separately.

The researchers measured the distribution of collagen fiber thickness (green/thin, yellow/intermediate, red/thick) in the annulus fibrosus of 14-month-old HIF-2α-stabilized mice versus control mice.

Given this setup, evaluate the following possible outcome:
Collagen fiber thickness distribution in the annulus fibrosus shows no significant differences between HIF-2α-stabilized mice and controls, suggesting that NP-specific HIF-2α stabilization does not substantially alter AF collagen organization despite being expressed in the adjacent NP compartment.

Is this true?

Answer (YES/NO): NO